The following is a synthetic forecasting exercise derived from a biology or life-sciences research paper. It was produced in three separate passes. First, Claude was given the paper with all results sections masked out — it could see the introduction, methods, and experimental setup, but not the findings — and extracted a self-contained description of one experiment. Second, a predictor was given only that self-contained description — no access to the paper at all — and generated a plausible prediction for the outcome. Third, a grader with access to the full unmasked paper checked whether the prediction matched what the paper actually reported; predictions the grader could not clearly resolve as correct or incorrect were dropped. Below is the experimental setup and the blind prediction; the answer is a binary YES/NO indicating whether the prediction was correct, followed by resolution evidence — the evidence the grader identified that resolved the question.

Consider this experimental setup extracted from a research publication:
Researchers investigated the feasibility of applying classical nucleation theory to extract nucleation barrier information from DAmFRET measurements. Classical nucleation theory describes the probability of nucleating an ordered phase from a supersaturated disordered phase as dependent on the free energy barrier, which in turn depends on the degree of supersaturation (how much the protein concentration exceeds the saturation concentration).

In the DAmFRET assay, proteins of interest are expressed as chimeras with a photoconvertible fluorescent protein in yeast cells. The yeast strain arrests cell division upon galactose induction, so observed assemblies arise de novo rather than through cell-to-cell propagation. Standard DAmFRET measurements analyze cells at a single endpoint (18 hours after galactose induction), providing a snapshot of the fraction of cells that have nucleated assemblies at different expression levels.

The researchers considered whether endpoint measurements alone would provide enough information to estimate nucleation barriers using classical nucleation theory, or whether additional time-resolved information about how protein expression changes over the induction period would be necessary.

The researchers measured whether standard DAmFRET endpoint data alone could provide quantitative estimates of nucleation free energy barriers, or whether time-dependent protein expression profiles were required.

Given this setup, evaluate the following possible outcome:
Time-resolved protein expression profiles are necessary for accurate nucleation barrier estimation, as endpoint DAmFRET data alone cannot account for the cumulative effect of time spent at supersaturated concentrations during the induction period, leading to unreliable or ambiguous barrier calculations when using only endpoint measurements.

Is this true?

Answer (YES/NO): YES